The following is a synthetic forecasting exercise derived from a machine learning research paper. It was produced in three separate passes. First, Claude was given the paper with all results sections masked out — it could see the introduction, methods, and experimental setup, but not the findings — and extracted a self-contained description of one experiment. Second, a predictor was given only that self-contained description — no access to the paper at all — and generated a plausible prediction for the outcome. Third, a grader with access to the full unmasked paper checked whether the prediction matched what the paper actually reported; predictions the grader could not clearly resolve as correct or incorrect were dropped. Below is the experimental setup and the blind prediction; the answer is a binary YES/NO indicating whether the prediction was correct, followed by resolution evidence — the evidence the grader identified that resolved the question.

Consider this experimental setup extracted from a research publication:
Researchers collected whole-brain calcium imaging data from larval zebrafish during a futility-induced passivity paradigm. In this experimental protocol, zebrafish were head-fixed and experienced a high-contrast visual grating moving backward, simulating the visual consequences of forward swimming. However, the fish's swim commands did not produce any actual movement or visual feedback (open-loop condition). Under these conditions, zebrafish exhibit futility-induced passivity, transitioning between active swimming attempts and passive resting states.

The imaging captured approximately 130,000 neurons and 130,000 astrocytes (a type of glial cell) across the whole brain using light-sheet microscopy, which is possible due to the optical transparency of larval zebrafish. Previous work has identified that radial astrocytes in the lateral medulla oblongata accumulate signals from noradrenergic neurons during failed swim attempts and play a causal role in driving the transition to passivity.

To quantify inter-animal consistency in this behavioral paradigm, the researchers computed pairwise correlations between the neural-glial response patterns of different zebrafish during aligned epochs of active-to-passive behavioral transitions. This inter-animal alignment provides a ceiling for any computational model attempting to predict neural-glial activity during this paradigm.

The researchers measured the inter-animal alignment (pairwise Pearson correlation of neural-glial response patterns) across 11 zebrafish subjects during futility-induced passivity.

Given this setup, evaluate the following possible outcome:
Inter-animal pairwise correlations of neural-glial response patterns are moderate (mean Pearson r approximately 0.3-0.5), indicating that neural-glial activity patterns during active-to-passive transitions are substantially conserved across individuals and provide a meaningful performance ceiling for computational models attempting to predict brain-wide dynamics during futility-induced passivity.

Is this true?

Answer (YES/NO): NO